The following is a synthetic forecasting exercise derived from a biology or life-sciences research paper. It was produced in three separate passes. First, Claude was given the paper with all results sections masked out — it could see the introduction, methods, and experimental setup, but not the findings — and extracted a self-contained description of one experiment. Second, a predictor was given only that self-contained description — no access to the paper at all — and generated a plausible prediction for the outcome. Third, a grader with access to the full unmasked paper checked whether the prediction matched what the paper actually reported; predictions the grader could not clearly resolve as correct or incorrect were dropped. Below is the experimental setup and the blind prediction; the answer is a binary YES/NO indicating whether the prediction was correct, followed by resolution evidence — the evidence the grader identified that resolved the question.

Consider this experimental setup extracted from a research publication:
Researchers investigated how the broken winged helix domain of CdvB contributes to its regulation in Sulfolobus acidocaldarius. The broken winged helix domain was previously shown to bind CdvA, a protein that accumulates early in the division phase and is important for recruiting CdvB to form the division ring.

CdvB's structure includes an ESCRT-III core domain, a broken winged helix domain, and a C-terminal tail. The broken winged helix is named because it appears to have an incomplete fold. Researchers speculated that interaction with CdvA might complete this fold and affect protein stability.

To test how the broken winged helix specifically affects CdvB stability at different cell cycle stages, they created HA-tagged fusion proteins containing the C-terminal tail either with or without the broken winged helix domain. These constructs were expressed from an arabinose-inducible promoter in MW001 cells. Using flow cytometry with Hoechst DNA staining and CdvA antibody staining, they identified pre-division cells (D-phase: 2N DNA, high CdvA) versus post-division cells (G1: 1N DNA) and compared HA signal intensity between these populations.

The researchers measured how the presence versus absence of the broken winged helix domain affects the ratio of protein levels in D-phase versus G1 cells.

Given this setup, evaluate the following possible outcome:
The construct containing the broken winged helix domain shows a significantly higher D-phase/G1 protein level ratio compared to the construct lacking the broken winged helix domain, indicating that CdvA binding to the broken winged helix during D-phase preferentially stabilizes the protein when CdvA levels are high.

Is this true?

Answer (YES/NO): YES